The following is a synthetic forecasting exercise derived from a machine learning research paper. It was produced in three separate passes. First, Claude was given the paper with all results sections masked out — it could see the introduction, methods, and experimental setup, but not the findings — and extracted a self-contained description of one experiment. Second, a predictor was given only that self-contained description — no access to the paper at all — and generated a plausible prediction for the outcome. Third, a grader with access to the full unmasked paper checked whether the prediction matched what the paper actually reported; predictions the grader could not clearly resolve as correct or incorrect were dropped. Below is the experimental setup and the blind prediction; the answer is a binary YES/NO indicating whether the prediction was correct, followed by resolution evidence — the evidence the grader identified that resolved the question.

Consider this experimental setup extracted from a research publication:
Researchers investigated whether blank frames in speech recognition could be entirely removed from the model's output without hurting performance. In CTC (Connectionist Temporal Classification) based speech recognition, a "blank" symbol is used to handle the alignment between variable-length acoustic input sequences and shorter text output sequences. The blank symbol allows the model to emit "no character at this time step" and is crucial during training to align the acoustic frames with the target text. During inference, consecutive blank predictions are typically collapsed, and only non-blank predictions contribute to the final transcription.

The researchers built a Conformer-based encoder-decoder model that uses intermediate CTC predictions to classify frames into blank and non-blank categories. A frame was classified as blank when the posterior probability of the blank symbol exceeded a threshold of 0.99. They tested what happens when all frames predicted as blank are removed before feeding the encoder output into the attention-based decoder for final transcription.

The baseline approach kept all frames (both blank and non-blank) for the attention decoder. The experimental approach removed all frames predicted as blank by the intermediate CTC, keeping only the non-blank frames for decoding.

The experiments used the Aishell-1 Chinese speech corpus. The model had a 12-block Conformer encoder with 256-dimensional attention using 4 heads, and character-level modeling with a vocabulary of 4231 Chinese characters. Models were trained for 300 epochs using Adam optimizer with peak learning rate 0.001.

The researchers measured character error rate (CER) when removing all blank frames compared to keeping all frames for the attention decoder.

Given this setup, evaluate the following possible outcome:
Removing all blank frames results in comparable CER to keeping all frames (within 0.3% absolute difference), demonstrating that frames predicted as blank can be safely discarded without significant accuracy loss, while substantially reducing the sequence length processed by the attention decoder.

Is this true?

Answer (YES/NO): NO